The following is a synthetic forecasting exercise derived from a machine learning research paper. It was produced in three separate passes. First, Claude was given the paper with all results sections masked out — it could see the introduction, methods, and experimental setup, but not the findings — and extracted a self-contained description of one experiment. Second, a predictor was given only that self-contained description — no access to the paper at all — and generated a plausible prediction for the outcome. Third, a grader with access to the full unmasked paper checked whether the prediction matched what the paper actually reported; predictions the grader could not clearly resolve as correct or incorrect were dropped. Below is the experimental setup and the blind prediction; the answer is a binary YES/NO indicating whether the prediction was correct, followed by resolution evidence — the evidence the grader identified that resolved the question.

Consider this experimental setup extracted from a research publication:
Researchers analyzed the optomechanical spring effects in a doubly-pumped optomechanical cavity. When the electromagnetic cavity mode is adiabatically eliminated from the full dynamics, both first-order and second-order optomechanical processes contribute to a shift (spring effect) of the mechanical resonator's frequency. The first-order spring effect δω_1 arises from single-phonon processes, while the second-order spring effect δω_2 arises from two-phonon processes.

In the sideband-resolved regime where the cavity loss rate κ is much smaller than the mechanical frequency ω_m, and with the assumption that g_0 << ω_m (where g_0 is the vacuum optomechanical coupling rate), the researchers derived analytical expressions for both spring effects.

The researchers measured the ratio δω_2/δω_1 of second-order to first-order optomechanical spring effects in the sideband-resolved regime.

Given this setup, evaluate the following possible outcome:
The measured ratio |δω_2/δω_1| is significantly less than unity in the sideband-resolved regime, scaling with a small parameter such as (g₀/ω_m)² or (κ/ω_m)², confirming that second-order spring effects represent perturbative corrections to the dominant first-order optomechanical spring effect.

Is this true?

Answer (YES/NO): YES